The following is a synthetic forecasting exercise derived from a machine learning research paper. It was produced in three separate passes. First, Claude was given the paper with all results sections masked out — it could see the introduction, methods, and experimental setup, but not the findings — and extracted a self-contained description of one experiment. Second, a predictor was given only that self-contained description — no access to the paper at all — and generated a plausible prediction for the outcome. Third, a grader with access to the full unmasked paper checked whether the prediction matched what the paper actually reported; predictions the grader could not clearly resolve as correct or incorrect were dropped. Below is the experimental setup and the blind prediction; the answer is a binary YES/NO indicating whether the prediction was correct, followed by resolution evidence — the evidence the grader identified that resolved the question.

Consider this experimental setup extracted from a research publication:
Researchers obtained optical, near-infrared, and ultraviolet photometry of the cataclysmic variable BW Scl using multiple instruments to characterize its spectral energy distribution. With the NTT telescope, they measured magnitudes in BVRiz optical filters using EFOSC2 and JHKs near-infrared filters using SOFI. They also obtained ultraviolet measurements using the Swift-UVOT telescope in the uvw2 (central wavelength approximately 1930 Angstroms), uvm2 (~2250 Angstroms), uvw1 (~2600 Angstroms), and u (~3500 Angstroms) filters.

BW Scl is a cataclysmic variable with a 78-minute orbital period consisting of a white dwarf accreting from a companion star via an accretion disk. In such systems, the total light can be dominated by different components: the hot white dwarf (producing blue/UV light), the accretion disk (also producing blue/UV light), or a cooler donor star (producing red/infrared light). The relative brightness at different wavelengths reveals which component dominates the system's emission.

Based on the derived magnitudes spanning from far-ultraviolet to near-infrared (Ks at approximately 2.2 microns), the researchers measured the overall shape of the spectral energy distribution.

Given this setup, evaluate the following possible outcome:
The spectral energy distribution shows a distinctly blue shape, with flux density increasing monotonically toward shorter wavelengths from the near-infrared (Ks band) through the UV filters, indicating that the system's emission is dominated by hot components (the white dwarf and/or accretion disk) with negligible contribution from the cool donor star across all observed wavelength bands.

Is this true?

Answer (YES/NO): NO